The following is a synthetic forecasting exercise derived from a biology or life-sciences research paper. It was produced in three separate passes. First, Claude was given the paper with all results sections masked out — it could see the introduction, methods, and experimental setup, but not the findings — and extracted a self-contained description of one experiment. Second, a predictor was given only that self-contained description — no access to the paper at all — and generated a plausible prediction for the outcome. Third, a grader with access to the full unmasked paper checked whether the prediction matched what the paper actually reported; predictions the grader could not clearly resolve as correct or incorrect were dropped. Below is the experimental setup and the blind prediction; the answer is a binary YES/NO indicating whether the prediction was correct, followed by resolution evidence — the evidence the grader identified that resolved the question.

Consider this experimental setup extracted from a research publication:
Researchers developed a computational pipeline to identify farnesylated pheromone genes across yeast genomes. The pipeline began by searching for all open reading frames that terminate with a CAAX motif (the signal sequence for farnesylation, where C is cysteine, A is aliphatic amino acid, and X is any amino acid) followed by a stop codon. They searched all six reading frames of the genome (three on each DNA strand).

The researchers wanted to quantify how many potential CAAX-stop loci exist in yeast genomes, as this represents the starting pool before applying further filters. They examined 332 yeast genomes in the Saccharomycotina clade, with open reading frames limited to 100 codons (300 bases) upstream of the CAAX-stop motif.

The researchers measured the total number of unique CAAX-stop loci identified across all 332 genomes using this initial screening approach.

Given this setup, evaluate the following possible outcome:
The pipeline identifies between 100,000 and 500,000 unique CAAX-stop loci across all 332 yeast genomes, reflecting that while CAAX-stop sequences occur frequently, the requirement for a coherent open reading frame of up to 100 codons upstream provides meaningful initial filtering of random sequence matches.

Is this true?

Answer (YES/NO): NO